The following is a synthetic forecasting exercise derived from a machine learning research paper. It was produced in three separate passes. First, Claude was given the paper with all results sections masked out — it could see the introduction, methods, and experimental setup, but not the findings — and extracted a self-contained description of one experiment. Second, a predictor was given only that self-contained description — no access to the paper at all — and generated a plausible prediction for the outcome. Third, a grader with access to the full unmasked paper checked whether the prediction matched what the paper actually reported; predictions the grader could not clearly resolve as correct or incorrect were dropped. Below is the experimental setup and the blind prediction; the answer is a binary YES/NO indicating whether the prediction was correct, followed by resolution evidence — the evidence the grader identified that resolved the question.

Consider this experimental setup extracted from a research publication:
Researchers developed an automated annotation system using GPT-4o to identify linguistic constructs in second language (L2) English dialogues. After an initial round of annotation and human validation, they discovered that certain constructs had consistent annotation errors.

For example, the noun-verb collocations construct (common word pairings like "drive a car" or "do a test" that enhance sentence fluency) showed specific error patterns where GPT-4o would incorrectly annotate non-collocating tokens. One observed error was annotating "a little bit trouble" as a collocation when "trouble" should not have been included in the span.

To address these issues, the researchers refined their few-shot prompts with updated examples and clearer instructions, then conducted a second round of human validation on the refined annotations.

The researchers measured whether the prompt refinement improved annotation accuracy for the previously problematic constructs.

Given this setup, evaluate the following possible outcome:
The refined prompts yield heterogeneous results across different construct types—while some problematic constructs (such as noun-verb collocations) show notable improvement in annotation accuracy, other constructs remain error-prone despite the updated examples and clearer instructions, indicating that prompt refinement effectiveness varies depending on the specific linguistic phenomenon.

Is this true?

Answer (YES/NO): NO